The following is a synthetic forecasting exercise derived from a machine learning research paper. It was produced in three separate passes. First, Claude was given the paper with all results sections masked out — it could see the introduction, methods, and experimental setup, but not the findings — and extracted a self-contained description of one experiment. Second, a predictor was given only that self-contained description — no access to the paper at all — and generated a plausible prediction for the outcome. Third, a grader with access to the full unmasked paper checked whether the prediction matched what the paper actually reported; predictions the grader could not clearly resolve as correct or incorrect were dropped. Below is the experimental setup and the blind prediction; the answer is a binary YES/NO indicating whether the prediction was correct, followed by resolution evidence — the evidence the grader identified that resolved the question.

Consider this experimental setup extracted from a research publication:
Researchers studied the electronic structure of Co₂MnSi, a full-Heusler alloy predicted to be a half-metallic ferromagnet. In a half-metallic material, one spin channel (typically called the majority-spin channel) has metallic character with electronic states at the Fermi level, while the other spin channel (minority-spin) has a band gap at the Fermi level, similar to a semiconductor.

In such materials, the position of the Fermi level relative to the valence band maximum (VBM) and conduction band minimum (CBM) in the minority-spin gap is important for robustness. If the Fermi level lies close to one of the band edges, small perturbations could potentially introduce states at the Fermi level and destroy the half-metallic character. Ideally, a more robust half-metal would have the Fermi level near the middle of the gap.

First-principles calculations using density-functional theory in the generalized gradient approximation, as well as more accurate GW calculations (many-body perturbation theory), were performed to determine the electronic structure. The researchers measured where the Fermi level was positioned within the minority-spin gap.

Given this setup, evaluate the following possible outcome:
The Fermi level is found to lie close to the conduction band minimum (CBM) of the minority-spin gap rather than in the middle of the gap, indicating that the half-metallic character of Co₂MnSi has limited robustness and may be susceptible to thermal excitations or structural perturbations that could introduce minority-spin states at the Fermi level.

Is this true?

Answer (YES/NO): NO